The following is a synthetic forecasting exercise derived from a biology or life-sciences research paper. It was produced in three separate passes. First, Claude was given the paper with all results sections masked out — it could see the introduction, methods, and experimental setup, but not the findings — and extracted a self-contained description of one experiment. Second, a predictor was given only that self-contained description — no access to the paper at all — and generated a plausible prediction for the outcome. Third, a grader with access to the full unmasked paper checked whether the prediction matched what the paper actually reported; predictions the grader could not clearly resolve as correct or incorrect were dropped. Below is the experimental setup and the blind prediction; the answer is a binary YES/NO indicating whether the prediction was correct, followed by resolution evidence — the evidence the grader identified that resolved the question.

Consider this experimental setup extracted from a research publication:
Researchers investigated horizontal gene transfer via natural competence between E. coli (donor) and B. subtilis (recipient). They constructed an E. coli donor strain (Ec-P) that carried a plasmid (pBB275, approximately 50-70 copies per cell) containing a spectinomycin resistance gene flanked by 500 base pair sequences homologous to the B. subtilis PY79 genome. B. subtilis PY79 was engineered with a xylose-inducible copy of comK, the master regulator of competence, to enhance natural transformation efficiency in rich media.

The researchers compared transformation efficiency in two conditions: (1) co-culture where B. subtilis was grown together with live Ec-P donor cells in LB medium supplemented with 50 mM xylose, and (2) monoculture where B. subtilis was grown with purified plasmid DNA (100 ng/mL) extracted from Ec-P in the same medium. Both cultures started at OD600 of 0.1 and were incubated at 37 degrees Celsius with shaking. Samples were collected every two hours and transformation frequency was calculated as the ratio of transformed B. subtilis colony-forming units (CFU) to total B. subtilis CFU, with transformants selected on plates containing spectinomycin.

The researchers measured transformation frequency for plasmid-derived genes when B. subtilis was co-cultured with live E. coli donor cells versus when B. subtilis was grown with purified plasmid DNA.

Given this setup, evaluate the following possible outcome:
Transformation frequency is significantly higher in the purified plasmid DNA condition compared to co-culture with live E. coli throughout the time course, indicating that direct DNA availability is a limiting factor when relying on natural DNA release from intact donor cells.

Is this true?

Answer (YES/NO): NO